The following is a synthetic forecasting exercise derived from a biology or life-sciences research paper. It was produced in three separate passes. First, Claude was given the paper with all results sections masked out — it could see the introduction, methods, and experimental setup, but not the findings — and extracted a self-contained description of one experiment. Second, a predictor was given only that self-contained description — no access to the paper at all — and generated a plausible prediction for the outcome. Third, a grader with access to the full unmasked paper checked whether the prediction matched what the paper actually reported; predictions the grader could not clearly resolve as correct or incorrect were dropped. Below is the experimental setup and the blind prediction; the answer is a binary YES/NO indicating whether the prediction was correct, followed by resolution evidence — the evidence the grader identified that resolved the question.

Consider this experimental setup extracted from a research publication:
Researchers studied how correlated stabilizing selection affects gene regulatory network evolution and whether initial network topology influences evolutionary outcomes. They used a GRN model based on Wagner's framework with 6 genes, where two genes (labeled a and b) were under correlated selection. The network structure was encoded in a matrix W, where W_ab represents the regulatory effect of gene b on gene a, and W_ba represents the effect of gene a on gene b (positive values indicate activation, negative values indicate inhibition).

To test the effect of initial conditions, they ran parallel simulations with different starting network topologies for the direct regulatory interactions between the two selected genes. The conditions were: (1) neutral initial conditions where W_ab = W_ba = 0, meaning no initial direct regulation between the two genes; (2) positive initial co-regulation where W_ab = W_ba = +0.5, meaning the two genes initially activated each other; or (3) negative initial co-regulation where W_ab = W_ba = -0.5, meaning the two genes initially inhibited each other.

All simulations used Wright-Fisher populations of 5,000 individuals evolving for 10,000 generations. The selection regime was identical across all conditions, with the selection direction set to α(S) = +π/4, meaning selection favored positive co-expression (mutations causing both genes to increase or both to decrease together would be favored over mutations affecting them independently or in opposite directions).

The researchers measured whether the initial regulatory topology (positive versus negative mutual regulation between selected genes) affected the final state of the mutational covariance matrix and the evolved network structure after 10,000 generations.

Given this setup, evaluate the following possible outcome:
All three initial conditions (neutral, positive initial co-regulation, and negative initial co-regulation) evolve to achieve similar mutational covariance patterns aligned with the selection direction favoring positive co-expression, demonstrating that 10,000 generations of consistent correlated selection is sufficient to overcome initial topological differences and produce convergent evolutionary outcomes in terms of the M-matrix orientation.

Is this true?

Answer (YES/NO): NO